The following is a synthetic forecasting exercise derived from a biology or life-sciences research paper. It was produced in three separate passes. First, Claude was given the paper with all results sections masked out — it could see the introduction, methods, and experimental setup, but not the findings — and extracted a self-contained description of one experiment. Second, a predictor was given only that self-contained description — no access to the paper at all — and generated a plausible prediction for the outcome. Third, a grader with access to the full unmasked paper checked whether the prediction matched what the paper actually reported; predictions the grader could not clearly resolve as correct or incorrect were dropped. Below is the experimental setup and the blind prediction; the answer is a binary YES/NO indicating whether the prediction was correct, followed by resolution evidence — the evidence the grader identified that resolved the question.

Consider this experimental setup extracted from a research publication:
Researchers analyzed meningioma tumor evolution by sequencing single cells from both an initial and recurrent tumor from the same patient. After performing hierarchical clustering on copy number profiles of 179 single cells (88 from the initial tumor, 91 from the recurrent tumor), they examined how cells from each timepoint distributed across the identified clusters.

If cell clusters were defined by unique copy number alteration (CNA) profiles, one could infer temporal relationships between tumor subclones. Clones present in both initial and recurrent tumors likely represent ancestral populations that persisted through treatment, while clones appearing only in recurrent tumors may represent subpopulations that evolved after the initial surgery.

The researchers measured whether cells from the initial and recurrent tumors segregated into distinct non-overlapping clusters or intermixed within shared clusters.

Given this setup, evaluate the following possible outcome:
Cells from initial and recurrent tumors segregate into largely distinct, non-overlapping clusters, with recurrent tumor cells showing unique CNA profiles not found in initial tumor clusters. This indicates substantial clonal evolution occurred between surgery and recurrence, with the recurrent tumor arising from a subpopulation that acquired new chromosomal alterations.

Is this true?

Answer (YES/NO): NO